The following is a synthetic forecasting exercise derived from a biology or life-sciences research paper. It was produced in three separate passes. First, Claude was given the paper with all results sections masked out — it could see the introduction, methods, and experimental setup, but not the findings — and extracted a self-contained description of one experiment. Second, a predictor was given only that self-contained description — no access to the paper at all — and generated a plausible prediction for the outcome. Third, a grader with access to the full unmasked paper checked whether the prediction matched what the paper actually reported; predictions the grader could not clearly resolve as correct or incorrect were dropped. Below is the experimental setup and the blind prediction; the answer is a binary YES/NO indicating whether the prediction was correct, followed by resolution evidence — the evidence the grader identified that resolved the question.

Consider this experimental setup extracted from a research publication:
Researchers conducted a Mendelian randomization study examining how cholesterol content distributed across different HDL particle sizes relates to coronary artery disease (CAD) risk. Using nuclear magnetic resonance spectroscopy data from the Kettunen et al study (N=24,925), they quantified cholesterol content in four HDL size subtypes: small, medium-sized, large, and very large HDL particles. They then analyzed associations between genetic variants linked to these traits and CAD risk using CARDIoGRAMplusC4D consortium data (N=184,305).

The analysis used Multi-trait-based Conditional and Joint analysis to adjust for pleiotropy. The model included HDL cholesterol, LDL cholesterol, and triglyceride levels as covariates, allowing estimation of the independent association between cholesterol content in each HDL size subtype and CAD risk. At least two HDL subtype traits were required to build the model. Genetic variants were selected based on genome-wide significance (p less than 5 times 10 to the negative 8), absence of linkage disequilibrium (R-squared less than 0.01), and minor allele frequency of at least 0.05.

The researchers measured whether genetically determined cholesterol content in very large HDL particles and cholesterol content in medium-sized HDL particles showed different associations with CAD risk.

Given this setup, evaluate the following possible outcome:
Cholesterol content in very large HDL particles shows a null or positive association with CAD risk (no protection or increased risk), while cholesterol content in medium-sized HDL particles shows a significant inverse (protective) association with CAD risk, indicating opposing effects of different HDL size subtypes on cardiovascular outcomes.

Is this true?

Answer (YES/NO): YES